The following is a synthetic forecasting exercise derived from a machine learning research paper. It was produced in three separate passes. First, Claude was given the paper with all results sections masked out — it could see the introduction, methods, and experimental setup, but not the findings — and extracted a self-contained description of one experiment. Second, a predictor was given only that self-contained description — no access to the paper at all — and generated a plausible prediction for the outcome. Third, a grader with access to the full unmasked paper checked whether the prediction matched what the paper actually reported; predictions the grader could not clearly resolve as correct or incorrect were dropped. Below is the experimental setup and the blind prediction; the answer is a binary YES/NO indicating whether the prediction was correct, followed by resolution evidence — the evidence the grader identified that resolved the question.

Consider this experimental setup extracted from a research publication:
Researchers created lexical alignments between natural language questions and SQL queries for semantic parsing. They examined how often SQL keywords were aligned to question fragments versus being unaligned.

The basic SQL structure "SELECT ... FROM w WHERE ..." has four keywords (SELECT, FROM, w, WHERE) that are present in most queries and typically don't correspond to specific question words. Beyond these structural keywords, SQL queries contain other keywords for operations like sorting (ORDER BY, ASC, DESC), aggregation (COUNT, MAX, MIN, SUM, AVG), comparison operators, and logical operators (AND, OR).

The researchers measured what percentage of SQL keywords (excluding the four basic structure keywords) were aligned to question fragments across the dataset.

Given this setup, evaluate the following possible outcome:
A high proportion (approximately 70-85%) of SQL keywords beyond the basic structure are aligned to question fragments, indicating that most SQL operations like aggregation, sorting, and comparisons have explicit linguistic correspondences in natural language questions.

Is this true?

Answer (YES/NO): NO